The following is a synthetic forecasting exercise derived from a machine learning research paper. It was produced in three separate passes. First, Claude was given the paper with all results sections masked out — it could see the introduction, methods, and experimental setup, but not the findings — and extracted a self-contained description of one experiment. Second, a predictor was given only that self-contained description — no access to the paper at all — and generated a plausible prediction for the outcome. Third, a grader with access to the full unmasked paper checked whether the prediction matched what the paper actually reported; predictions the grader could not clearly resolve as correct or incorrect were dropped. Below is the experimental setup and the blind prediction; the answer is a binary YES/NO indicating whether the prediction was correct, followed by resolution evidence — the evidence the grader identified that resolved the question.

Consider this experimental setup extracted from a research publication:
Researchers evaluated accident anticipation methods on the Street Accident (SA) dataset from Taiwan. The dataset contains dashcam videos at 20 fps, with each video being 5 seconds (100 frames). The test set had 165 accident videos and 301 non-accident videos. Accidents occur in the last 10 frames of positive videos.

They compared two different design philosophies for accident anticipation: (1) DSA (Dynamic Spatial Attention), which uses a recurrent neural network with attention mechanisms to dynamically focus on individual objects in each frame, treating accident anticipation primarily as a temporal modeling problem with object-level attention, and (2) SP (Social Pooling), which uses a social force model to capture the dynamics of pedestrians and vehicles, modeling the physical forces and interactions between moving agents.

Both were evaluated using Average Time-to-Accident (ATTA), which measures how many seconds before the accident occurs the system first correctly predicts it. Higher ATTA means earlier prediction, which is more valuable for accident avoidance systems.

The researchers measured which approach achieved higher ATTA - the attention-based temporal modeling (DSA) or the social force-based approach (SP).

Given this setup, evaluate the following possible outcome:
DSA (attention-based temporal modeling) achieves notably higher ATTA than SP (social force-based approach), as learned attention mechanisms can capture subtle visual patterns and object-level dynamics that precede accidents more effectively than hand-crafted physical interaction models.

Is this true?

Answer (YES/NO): NO